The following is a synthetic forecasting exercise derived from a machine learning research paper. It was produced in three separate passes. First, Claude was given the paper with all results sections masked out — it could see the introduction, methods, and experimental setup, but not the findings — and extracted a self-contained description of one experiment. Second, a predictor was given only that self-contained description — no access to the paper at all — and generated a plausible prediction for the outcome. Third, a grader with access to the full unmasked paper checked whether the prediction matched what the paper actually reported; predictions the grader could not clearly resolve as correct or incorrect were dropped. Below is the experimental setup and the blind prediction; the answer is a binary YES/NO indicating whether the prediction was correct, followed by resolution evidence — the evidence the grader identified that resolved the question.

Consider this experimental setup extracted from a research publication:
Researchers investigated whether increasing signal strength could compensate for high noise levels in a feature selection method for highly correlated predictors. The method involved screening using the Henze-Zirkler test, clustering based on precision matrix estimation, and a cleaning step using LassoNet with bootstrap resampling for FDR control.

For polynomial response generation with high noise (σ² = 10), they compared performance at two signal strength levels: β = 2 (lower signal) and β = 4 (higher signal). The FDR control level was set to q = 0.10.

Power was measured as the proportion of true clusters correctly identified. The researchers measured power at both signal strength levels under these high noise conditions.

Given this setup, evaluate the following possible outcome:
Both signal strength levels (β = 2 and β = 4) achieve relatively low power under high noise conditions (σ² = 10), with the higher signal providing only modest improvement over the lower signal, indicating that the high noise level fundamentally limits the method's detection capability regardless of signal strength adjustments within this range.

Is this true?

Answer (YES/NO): NO